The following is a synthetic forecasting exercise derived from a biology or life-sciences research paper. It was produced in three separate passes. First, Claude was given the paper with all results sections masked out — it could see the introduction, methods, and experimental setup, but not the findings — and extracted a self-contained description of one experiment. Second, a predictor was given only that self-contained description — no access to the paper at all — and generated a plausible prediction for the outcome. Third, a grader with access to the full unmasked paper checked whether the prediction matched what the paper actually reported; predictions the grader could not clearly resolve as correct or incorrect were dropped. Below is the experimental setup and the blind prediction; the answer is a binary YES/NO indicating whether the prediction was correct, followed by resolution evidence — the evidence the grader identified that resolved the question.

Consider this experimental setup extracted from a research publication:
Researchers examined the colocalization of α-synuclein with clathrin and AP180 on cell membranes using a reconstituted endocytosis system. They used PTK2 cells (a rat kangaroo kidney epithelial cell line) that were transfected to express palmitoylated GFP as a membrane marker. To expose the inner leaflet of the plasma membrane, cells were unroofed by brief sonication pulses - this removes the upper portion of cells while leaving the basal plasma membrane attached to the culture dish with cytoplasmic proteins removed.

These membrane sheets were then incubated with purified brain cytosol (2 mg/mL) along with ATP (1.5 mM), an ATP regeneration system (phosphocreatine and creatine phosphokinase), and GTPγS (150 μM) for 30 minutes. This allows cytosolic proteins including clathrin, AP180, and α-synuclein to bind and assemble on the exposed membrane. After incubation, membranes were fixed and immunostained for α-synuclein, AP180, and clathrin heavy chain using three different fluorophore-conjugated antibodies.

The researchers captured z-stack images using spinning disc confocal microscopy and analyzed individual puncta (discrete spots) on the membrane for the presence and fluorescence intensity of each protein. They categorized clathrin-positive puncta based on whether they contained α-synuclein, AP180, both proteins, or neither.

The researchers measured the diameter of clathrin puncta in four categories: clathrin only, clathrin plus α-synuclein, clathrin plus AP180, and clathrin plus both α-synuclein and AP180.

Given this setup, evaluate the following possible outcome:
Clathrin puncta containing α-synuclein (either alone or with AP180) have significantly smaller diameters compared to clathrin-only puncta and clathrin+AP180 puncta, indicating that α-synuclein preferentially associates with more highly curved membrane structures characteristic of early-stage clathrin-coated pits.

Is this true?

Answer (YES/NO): NO